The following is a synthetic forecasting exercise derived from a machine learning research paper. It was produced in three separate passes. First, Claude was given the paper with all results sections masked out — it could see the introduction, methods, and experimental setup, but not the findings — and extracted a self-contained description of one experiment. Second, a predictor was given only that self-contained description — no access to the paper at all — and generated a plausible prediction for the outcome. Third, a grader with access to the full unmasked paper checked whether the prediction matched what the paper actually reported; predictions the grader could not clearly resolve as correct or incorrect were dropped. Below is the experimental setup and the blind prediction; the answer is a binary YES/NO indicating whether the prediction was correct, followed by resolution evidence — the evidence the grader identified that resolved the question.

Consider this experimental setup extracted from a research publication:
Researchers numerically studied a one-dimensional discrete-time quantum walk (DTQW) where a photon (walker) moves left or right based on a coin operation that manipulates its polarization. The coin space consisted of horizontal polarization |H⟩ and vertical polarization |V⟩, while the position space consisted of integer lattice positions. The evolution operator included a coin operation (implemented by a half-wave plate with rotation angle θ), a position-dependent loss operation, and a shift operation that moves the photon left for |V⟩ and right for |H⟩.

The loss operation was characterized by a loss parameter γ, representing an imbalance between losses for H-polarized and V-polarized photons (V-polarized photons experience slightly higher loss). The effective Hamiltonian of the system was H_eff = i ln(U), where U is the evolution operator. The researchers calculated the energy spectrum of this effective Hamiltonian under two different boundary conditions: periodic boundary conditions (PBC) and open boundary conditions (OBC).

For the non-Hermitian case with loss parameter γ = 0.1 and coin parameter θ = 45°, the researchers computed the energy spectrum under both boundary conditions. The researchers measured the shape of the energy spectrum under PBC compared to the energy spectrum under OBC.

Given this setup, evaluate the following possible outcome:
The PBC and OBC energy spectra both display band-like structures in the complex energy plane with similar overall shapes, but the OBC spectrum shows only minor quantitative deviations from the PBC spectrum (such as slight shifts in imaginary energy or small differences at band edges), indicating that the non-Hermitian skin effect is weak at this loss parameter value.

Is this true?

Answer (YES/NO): NO